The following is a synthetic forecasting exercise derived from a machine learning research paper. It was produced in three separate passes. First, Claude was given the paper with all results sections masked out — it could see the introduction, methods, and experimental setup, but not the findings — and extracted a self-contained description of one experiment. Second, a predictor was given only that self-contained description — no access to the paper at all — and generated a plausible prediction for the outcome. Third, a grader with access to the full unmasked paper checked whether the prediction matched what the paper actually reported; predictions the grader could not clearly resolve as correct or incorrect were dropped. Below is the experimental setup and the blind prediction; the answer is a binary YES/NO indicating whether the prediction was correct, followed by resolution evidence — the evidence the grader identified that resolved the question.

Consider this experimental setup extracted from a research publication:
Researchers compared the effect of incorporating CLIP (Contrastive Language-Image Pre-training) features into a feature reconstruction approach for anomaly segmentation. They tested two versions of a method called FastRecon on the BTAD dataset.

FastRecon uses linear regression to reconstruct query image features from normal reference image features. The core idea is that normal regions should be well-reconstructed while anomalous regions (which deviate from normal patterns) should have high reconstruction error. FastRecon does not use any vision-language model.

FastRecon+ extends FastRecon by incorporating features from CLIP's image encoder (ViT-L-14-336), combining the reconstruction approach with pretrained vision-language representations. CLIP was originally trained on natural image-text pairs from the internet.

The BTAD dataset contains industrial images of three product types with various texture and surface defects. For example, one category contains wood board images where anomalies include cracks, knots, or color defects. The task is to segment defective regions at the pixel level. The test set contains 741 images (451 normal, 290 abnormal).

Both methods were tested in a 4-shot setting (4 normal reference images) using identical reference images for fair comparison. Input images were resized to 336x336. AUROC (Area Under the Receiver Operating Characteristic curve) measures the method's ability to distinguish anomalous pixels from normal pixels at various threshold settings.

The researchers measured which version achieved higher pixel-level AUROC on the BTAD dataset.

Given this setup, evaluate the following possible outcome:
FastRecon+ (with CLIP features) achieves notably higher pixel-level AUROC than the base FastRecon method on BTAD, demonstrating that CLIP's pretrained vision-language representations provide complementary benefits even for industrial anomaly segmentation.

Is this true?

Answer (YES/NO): YES